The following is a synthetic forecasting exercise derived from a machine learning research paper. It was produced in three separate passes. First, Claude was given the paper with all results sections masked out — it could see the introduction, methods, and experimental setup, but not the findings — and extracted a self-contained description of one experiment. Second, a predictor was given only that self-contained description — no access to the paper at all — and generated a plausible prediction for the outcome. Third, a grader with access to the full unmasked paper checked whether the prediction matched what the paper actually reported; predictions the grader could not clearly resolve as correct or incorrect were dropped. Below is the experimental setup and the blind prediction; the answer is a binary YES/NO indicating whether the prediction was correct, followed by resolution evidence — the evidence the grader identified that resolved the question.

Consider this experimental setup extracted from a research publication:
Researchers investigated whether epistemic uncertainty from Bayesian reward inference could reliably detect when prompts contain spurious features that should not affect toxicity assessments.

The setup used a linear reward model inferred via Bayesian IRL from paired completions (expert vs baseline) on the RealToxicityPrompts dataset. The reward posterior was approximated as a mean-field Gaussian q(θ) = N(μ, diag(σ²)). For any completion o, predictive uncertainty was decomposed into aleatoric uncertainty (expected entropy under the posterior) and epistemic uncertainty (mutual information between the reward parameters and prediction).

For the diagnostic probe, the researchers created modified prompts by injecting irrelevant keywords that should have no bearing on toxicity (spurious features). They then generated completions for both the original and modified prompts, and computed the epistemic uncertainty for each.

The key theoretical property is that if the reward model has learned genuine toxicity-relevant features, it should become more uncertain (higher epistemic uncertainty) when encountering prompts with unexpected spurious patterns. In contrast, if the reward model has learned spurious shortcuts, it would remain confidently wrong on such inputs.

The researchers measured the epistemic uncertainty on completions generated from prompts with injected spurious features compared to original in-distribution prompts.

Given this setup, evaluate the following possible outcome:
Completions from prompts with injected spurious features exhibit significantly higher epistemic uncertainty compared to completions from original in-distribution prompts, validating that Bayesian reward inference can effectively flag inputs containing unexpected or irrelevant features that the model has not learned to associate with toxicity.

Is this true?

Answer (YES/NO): YES